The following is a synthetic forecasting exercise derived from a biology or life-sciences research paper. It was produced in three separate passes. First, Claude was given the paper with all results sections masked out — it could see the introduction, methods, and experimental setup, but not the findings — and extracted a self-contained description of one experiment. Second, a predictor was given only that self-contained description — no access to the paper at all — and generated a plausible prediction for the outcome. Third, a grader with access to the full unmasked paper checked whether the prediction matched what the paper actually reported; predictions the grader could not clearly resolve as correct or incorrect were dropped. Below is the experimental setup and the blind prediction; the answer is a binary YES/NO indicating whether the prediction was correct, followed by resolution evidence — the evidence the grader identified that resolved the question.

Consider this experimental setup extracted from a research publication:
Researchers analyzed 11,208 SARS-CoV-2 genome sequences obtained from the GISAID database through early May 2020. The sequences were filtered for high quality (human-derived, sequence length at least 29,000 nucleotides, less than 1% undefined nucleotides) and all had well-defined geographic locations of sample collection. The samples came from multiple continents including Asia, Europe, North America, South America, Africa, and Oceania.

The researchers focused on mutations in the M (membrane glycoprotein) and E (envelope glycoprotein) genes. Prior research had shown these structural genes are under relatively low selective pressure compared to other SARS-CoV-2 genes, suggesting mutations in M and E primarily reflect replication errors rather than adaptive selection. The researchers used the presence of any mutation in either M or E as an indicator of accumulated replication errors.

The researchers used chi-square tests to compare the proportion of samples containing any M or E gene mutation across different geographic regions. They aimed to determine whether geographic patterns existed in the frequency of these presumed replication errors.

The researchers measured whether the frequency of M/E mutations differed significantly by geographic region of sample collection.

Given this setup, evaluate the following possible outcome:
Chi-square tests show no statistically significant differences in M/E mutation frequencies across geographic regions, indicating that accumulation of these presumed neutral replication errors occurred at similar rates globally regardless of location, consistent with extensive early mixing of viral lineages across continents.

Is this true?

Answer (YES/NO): NO